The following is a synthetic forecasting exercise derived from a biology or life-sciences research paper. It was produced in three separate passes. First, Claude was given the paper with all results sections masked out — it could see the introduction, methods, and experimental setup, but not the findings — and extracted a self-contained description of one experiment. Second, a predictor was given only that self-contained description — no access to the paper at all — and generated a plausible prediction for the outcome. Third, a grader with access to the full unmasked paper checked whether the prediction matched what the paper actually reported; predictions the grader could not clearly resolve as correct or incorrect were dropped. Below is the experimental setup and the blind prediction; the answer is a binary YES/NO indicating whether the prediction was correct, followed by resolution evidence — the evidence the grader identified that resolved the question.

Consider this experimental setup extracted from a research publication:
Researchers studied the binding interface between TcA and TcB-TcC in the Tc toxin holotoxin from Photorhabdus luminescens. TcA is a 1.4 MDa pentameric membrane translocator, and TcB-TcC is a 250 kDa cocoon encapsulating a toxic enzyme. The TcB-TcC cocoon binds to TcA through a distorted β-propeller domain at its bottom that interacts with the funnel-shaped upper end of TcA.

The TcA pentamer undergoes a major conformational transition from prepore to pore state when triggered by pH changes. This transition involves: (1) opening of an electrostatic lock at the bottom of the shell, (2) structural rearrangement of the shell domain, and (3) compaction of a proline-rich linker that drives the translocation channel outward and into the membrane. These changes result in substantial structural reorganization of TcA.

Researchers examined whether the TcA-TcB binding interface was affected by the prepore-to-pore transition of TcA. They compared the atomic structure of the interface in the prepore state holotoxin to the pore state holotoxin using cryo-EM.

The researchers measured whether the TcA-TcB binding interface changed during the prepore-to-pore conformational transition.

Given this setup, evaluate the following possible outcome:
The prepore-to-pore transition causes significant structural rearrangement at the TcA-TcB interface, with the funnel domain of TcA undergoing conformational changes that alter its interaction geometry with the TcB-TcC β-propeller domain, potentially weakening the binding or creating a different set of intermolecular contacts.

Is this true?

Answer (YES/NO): NO